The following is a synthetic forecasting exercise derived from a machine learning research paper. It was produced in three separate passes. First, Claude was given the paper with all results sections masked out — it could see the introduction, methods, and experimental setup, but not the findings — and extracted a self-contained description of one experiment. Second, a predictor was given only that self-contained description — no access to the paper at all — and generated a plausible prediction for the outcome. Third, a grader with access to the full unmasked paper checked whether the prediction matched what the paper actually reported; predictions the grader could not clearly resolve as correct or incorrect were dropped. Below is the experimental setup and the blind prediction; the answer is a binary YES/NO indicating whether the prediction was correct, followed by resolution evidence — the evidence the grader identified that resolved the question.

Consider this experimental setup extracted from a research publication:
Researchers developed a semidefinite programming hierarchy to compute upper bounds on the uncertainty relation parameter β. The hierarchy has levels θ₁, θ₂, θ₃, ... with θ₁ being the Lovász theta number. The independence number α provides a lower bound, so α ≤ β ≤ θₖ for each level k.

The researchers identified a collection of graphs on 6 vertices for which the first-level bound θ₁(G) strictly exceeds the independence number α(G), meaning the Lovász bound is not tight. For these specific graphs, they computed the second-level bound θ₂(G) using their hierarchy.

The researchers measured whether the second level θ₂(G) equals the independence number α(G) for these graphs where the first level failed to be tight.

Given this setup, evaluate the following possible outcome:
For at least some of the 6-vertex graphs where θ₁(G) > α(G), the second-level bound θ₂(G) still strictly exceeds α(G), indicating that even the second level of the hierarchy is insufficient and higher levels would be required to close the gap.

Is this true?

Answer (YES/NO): NO